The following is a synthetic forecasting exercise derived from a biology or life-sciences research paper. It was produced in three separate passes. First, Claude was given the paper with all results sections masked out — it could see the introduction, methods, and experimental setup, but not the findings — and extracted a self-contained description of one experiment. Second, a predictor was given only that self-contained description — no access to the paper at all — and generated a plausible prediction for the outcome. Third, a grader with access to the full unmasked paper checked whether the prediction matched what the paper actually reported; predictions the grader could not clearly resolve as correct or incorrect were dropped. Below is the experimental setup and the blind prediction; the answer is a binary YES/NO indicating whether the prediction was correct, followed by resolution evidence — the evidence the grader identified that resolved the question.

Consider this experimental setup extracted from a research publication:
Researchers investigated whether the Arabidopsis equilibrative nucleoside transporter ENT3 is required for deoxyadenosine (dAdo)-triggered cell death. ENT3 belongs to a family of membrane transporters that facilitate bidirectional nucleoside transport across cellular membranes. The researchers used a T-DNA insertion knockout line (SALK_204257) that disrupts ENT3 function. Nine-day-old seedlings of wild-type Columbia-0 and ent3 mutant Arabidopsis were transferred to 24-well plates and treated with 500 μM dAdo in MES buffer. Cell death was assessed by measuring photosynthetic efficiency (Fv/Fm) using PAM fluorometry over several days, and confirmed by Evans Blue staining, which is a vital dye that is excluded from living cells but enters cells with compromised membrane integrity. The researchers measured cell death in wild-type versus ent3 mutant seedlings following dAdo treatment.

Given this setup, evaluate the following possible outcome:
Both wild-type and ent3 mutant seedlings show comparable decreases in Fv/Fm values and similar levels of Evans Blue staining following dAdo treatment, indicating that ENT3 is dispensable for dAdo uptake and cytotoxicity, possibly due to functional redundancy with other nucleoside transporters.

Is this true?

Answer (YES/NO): NO